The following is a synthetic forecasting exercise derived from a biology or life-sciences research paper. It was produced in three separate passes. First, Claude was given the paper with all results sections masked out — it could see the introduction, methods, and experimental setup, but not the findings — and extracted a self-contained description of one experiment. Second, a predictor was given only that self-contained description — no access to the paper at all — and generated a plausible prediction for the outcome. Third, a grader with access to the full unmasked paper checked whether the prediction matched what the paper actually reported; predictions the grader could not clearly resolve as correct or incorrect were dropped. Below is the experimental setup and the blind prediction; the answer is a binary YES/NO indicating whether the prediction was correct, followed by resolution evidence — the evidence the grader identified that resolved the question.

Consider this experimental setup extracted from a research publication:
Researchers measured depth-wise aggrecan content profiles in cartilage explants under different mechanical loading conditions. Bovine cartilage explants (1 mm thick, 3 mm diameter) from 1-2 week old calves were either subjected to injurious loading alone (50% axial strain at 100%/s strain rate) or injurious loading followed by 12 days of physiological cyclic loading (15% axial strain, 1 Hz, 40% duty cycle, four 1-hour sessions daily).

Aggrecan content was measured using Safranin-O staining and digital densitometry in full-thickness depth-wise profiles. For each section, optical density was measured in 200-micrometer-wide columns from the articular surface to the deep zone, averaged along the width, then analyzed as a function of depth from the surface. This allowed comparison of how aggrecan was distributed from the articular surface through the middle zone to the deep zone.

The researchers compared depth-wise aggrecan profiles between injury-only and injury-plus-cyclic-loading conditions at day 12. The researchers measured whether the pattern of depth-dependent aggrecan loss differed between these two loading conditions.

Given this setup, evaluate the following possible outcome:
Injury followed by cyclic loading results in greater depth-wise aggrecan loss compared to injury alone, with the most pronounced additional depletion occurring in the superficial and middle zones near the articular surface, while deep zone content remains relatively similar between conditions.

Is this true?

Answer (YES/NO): NO